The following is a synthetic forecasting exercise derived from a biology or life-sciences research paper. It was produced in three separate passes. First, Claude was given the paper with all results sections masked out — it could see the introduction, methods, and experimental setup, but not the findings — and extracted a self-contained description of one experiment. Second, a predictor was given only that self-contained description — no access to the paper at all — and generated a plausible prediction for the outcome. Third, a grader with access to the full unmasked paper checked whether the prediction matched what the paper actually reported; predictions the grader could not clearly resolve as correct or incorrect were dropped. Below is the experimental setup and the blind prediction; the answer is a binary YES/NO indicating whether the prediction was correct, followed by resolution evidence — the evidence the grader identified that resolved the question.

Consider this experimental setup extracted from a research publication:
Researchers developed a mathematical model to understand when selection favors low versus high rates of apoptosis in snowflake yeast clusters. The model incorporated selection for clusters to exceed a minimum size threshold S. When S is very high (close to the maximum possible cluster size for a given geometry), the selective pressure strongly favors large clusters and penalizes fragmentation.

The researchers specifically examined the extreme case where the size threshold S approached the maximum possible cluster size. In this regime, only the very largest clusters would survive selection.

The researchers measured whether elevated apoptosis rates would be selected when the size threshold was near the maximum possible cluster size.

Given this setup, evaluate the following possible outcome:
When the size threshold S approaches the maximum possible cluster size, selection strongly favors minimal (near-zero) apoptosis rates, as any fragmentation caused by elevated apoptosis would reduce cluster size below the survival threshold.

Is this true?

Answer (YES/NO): YES